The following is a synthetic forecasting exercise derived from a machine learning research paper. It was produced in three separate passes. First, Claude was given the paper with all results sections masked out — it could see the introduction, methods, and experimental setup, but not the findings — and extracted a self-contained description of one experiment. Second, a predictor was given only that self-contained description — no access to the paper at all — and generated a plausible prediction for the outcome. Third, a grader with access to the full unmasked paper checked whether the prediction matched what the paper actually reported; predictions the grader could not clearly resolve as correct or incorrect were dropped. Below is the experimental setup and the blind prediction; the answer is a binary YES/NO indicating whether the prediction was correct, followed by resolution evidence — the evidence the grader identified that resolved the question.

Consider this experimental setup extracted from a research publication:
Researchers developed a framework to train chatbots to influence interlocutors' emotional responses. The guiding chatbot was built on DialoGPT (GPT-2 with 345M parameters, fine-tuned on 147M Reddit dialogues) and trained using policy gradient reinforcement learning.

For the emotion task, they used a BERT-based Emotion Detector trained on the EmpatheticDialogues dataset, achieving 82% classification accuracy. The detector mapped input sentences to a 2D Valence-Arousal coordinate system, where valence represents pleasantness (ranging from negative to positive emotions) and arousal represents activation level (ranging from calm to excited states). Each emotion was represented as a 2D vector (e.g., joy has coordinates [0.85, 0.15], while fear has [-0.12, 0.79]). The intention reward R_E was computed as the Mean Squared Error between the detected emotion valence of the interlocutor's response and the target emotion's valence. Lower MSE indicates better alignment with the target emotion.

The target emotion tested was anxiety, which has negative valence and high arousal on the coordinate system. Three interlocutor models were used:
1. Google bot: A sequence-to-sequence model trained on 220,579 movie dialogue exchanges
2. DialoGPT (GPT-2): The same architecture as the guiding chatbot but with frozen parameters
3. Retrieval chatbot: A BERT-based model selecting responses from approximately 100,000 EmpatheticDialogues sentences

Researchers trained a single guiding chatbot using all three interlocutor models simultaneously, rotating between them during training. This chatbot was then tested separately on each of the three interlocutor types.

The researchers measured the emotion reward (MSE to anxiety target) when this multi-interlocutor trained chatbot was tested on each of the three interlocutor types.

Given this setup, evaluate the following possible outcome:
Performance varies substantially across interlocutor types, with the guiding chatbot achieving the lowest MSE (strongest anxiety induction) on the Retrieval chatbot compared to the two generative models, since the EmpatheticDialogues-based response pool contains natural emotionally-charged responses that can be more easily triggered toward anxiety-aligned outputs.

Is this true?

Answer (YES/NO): NO